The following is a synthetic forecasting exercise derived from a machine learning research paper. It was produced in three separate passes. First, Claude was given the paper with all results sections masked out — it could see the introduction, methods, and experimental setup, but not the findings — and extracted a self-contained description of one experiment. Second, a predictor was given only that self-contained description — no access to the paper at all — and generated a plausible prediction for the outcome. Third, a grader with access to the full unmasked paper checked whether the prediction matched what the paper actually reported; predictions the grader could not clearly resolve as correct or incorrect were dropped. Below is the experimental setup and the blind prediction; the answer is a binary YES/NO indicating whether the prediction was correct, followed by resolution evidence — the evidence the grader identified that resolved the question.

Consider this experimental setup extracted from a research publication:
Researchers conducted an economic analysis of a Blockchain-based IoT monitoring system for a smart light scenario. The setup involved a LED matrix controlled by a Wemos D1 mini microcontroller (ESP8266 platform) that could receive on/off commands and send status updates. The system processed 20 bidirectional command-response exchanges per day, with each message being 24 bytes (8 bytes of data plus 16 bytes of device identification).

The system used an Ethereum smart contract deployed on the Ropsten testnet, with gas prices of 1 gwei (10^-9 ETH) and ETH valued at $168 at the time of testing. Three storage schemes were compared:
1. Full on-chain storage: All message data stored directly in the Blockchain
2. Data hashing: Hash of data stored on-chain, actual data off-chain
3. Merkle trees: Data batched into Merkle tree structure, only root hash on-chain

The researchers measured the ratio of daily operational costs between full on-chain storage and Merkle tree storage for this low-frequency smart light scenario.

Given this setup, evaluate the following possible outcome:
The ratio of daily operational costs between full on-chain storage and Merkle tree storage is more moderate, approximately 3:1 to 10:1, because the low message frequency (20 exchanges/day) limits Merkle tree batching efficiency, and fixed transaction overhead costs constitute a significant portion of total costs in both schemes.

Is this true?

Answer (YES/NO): NO